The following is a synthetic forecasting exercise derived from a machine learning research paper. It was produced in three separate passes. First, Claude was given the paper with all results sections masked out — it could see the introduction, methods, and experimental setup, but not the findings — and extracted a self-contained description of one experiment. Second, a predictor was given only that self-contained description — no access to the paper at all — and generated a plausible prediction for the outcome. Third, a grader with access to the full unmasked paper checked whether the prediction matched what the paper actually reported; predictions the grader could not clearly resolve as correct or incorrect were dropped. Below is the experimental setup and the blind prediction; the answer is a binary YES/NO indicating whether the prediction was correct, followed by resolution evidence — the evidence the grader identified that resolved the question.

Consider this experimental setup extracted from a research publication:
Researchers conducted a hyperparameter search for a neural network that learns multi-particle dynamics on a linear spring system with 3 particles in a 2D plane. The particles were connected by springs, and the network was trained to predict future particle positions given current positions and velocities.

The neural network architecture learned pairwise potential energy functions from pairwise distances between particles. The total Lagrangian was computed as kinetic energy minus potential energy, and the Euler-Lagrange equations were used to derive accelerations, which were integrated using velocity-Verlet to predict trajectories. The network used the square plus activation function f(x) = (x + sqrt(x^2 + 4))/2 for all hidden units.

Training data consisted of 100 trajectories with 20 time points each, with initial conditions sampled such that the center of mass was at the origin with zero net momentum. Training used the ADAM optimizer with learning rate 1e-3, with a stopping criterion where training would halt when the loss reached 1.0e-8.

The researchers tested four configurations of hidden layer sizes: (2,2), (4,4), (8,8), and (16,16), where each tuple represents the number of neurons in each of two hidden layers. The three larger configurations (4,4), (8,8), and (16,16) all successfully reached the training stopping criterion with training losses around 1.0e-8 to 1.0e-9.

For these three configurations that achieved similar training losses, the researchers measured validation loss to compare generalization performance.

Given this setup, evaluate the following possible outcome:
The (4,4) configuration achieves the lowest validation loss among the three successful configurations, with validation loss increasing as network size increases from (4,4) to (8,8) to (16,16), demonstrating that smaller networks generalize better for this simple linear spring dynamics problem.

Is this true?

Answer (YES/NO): NO